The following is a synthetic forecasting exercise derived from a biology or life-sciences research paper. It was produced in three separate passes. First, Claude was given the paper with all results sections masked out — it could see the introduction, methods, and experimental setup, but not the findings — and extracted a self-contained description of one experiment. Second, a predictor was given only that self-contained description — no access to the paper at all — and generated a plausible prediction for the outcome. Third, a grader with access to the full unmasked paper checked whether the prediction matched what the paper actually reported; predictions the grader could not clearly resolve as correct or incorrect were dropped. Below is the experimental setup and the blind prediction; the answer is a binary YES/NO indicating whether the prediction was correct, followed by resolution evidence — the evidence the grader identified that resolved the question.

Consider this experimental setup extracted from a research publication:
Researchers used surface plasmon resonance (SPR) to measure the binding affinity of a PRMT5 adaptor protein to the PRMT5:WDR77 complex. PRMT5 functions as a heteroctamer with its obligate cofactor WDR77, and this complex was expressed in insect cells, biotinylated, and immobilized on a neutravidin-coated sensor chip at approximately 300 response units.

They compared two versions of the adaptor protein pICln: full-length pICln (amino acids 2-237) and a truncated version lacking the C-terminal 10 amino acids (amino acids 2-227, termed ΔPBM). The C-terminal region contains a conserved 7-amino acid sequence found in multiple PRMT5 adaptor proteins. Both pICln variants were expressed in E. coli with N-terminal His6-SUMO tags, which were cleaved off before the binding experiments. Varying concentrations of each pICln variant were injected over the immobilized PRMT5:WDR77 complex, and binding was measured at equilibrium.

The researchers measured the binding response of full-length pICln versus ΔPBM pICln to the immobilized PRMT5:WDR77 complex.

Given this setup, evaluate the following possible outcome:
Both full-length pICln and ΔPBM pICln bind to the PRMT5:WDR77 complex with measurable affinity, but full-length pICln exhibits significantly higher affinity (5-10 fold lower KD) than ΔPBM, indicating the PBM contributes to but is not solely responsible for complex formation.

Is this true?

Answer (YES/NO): NO